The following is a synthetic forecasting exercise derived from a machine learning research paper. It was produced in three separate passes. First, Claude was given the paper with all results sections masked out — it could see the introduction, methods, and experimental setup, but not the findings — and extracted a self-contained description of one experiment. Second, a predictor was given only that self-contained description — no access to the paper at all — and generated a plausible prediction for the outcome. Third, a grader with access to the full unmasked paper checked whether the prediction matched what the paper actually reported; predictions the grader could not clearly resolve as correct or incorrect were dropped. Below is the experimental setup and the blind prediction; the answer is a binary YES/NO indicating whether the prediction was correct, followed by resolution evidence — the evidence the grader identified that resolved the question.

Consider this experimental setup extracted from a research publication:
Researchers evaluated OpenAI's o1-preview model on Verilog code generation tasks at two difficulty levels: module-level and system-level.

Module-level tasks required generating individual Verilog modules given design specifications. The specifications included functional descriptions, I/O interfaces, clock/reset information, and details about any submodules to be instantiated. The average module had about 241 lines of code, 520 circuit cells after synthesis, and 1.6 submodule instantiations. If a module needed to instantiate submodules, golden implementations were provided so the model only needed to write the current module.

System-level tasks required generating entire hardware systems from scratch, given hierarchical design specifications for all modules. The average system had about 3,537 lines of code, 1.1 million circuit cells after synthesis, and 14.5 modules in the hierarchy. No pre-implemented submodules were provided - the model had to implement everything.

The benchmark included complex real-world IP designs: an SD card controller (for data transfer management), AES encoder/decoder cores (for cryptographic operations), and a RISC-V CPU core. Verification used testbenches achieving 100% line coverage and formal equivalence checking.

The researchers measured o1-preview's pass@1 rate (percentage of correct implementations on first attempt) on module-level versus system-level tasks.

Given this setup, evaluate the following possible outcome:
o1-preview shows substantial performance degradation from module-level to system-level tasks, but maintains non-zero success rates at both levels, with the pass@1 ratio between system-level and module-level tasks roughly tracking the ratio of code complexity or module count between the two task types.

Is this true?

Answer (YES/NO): NO